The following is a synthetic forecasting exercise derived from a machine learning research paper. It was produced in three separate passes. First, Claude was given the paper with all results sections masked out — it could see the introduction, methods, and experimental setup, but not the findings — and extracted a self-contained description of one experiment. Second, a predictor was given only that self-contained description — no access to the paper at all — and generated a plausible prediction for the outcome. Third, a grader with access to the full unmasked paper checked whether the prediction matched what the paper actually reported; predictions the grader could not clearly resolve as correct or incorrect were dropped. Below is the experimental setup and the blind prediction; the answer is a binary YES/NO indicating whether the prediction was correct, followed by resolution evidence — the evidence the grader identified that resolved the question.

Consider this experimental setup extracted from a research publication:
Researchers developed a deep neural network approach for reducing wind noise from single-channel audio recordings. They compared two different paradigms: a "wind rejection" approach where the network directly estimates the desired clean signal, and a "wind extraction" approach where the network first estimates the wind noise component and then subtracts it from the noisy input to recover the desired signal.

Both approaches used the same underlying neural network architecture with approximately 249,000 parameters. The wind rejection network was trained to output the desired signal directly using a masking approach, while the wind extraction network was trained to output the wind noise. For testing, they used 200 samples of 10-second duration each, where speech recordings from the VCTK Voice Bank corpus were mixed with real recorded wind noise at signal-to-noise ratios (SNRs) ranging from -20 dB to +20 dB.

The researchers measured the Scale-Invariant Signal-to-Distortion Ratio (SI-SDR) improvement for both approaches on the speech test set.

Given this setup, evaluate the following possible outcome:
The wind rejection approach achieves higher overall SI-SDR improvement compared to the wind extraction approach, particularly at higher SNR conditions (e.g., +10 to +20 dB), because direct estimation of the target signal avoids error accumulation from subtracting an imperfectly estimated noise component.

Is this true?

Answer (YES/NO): NO